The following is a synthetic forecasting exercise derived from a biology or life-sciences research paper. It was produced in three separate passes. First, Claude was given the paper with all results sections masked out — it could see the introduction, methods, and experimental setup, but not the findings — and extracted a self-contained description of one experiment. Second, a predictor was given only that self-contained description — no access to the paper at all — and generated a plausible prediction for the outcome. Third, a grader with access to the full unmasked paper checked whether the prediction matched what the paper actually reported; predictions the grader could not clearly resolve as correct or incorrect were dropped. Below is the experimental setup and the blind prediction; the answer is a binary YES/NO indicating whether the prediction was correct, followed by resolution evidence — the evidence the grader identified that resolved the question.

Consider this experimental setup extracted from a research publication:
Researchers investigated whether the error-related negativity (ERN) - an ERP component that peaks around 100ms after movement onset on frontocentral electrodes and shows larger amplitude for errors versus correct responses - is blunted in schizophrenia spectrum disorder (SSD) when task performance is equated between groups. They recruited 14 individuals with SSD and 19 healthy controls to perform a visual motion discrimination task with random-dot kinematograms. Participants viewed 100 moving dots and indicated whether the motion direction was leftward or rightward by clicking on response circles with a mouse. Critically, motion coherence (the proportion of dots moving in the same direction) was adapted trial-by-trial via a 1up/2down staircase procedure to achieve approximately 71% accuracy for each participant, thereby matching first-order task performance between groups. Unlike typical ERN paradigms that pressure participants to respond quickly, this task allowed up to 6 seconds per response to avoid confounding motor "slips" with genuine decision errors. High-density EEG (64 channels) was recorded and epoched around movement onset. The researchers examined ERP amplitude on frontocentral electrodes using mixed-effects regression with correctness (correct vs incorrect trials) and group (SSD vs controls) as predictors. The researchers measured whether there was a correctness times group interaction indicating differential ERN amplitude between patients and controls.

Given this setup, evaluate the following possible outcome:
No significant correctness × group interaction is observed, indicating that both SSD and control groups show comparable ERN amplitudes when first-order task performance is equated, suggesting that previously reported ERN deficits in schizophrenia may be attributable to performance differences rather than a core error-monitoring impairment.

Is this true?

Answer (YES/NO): YES